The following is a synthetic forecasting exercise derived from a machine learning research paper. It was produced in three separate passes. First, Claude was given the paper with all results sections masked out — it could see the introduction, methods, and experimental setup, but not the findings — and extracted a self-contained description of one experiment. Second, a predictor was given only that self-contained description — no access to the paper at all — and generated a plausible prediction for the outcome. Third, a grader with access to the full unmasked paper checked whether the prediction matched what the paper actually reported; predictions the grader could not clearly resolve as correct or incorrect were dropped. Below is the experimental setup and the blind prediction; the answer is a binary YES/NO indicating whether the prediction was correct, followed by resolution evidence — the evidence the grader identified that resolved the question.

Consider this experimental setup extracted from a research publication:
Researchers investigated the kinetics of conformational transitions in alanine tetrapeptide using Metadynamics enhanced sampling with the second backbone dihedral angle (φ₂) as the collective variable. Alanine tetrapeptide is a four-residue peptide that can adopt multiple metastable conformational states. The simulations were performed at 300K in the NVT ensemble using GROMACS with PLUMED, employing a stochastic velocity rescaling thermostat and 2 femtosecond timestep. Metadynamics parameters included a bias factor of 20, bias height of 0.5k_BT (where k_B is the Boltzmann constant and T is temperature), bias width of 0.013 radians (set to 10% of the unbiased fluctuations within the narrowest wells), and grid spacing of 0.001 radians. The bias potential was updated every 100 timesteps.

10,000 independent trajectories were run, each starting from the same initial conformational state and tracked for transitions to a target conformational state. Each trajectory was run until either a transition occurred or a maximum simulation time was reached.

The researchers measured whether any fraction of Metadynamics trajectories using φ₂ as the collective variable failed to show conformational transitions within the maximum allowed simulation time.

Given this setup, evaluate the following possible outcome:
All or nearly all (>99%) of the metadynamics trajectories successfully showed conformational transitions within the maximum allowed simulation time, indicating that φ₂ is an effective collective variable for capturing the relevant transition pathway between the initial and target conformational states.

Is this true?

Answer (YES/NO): NO